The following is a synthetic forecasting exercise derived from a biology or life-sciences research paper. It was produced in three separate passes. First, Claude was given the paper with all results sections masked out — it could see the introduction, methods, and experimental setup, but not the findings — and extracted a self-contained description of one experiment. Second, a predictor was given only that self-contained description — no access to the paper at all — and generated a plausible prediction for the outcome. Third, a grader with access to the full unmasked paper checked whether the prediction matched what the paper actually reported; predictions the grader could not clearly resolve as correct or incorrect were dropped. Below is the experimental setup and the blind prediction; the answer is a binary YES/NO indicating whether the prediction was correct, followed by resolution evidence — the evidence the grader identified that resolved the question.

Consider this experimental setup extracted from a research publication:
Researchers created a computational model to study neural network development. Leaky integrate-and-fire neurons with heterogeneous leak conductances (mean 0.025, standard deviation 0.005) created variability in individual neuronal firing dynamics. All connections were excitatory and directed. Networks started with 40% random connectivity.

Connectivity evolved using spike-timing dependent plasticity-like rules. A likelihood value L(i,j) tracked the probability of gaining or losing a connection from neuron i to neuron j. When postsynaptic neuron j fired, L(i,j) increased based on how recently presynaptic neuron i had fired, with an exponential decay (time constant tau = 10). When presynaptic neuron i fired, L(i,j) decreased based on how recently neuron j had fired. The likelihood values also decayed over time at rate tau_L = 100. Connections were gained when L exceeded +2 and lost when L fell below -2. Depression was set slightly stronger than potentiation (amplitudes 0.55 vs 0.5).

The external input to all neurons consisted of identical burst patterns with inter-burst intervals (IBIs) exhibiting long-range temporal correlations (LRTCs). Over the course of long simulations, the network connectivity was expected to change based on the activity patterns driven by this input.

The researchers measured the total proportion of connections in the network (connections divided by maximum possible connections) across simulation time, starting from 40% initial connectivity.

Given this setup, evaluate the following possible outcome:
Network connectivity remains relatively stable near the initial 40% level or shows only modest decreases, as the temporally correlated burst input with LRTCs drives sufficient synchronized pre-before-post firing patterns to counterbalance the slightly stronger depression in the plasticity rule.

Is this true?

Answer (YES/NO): NO